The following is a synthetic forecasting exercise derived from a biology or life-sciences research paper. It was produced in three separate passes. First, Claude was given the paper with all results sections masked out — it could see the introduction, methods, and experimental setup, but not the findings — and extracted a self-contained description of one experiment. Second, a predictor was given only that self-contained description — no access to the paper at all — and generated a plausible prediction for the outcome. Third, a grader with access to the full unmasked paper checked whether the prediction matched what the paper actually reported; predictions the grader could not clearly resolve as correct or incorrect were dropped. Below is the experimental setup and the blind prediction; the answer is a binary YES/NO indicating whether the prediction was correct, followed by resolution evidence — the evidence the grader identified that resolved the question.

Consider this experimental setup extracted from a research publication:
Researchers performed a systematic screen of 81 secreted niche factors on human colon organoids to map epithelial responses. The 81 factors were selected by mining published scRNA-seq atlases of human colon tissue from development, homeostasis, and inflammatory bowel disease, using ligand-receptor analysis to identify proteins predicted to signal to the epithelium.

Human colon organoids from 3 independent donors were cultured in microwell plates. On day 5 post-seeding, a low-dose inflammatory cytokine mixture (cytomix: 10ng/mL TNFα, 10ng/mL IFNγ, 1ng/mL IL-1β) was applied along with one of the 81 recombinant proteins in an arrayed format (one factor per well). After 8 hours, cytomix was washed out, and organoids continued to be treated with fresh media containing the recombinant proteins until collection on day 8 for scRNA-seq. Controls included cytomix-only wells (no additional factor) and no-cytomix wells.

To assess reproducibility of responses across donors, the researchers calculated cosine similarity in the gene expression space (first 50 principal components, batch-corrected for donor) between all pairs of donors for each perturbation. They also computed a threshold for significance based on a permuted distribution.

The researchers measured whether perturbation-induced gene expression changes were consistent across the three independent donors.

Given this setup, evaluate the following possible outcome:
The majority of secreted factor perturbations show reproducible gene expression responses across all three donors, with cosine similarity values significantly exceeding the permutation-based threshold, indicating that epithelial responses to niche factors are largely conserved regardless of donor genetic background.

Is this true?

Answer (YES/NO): NO